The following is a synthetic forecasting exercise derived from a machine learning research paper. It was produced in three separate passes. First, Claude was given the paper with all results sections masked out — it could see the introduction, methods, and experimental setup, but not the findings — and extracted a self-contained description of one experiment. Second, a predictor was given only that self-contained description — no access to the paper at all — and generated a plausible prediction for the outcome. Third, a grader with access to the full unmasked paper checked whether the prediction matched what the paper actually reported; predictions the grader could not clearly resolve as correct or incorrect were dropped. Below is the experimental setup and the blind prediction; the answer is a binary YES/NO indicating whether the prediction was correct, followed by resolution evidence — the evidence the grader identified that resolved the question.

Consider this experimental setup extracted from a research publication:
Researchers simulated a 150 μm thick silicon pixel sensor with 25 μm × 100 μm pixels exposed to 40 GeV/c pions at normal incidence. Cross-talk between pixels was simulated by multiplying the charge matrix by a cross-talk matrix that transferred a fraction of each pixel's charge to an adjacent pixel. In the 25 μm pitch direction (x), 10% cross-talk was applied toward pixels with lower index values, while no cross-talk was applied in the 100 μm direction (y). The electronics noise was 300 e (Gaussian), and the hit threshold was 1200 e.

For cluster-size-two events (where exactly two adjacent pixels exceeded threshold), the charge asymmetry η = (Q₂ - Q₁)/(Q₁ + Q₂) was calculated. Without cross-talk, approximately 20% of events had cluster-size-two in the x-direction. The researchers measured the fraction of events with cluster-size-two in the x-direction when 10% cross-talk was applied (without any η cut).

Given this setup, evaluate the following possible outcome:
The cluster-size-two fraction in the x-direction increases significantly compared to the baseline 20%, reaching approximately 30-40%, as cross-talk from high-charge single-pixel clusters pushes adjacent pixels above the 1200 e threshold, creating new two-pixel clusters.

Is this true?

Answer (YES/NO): YES